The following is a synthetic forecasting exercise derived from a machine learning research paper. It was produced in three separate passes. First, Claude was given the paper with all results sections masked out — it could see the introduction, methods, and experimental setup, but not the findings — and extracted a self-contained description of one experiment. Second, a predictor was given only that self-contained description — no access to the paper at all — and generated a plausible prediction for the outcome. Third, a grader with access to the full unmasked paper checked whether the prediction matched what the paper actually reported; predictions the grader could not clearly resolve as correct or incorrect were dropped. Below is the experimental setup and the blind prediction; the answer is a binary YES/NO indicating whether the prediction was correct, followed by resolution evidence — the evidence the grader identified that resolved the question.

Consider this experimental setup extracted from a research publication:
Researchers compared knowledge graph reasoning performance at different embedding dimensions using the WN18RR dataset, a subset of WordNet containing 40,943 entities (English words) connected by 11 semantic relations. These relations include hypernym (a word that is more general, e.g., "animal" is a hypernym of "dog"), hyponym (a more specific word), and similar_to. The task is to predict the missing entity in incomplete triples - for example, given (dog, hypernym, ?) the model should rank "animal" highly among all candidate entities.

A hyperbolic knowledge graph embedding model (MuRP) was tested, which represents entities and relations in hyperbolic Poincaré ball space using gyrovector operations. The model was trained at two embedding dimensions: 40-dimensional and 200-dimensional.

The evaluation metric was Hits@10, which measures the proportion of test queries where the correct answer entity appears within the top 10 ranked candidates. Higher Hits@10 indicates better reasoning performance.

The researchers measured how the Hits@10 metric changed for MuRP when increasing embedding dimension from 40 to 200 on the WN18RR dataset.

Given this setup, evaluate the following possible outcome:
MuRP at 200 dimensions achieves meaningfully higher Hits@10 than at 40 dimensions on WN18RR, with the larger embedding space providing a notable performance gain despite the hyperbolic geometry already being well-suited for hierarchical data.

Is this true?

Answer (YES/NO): NO